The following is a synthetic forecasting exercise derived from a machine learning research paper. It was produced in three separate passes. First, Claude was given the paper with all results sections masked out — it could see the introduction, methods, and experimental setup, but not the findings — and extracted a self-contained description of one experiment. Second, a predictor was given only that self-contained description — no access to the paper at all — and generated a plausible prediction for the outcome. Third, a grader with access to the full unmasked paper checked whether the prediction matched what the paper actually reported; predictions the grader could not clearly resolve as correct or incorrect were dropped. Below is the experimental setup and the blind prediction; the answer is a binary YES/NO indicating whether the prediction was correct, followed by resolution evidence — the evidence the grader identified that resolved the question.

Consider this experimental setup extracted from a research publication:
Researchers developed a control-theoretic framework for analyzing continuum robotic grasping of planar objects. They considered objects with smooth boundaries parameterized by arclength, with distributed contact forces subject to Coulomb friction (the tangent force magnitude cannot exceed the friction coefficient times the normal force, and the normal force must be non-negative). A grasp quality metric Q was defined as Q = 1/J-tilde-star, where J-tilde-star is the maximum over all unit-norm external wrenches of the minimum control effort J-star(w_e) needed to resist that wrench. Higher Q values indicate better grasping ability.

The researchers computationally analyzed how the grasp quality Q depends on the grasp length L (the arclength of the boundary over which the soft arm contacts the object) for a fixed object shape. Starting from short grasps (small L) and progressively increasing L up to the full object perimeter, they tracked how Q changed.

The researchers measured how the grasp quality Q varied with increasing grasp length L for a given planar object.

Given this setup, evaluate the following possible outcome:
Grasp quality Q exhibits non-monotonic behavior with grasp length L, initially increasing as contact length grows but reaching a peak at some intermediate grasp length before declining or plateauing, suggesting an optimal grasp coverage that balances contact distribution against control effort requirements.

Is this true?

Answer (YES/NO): NO